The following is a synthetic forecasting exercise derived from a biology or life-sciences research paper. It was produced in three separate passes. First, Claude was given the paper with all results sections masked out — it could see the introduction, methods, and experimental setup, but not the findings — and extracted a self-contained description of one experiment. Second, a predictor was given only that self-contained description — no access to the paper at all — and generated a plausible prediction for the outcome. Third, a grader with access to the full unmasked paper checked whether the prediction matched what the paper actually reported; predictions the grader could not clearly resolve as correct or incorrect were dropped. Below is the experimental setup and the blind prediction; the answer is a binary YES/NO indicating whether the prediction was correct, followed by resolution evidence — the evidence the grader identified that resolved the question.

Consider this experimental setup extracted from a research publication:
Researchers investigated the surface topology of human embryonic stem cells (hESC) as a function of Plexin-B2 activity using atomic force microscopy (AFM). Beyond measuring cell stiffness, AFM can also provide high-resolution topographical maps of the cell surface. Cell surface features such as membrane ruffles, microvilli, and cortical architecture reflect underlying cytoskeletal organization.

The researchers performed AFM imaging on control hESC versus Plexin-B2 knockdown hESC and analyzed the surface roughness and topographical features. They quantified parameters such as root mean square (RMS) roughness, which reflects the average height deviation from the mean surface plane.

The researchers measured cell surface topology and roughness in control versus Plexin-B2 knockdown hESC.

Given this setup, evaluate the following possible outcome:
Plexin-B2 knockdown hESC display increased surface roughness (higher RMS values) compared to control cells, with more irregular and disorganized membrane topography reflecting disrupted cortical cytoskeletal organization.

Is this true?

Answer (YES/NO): YES